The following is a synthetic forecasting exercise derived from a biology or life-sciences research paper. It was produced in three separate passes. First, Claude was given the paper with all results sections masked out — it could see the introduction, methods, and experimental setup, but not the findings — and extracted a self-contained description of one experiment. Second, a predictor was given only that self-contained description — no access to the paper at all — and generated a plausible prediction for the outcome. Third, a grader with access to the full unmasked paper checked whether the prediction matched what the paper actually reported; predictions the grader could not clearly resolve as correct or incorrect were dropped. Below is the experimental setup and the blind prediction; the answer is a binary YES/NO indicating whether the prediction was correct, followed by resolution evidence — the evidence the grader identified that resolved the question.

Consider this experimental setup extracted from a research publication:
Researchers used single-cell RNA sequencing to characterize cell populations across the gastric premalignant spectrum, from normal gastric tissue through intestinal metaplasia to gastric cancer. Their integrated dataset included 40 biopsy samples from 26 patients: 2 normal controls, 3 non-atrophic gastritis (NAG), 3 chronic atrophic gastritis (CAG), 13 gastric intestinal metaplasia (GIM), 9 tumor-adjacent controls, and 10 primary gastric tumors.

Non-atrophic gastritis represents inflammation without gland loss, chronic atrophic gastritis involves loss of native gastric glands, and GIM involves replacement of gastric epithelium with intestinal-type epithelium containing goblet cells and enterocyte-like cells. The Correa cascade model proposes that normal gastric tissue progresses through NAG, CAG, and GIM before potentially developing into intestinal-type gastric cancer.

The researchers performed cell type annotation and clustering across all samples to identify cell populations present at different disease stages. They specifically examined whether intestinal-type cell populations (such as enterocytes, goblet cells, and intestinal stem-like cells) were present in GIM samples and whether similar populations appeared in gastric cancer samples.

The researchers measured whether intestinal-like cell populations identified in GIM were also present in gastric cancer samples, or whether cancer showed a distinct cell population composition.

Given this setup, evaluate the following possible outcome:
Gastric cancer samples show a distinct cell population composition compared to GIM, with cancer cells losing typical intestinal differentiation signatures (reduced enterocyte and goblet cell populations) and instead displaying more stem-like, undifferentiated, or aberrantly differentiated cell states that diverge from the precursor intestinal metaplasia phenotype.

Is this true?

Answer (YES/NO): YES